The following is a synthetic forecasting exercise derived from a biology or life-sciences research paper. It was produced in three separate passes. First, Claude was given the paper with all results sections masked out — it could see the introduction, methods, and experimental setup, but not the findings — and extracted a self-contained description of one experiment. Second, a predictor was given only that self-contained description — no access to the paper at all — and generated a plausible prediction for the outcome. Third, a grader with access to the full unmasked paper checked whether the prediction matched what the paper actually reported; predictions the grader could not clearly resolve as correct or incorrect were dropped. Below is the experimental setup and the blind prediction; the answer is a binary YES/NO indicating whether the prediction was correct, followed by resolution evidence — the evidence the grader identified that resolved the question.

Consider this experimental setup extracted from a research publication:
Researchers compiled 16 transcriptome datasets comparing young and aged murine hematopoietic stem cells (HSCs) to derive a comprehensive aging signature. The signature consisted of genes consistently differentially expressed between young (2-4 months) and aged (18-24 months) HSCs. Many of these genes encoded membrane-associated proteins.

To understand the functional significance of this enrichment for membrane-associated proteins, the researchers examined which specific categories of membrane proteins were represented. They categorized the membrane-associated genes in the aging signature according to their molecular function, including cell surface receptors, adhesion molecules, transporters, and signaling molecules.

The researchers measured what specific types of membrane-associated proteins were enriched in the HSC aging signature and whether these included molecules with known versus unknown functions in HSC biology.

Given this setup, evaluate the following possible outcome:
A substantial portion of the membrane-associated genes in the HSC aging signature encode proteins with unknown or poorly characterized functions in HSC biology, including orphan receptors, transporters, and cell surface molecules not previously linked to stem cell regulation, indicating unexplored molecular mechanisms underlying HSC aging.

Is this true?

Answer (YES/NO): NO